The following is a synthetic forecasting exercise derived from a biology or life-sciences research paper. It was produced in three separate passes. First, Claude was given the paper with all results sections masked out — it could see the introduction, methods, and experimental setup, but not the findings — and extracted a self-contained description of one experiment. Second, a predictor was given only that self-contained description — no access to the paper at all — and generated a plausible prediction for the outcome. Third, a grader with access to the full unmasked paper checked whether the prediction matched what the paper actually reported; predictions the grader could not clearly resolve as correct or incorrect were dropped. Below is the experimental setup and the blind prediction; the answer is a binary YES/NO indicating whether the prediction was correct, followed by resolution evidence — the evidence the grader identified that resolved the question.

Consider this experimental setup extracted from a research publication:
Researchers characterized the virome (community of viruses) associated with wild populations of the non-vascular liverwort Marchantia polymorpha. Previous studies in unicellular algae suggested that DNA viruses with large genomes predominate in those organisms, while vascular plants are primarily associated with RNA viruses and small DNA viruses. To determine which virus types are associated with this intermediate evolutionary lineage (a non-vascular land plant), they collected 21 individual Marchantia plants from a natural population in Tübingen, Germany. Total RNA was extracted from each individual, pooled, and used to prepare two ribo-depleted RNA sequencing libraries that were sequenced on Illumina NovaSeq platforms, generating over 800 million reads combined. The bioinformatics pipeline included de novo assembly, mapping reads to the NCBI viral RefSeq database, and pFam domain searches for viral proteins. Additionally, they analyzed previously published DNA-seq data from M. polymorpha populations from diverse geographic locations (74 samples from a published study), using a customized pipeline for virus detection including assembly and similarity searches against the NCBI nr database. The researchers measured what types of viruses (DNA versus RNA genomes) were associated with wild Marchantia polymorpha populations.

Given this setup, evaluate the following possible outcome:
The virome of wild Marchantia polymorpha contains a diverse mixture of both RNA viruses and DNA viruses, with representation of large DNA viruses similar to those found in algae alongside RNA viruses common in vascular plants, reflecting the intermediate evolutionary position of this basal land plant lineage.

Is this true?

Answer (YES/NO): NO